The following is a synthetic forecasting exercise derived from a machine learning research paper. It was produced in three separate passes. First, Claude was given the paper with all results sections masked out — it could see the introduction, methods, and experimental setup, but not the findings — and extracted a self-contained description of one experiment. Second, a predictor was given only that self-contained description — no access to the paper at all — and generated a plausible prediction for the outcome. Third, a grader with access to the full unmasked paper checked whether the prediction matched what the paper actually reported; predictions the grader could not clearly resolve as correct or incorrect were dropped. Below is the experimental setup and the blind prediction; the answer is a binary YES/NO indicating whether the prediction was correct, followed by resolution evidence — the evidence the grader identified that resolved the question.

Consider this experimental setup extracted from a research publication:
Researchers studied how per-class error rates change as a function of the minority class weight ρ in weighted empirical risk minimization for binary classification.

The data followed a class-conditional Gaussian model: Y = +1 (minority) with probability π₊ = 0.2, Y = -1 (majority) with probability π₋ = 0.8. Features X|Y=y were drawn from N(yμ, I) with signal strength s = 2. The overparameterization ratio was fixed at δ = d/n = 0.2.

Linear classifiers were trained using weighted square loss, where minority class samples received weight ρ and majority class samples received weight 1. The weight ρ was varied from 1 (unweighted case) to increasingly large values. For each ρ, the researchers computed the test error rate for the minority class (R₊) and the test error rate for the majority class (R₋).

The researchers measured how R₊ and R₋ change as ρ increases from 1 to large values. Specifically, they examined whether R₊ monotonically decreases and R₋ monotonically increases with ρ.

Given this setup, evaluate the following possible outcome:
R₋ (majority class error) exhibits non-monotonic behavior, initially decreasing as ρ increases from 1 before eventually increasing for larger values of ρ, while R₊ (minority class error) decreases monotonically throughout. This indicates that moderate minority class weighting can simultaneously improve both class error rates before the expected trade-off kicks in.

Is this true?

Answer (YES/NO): NO